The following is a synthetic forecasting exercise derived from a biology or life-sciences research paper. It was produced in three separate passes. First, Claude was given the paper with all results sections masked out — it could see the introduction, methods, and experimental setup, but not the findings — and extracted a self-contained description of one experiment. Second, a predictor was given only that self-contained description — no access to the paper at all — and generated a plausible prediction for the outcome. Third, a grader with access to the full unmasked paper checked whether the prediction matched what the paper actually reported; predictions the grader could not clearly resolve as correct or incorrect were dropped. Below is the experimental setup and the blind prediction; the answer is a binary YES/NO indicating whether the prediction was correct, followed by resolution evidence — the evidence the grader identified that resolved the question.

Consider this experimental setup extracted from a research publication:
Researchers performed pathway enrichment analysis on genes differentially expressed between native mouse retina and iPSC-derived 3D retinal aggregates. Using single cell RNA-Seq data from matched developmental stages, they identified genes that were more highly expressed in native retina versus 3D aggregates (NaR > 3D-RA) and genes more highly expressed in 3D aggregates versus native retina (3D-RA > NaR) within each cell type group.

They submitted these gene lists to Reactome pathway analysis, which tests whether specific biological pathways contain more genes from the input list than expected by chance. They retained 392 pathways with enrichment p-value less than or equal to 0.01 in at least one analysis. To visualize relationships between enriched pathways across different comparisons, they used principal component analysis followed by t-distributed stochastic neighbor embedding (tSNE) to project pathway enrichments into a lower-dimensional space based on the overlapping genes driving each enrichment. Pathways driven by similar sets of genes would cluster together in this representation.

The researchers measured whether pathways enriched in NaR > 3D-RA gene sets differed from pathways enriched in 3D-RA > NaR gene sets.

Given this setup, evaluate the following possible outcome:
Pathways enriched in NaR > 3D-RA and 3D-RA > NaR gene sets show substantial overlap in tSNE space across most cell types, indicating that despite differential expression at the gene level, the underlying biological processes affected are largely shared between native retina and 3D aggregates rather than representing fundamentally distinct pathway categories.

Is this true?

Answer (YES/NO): YES